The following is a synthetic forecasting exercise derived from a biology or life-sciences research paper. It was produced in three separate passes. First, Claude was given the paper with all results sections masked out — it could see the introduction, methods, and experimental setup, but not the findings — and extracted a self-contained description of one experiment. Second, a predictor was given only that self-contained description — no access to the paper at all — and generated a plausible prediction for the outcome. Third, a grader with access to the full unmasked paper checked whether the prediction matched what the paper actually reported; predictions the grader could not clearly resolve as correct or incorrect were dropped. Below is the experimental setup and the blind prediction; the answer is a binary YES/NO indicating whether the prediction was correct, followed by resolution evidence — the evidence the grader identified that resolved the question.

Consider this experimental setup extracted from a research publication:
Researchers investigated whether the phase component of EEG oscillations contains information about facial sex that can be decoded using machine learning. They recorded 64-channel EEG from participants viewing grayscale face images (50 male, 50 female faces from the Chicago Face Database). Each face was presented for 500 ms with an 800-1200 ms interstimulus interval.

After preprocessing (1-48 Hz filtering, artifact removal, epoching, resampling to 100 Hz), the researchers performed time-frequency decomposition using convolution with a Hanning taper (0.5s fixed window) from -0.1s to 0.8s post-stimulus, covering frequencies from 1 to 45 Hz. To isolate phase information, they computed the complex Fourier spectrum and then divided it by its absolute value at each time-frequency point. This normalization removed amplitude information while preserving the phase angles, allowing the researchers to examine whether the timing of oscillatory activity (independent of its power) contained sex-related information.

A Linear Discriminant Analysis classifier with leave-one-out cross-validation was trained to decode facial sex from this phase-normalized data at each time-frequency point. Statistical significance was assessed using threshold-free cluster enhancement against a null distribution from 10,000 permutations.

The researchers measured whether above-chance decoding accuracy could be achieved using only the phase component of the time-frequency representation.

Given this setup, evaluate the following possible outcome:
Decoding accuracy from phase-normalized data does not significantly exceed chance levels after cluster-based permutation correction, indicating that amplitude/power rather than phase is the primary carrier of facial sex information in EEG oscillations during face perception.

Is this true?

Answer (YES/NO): NO